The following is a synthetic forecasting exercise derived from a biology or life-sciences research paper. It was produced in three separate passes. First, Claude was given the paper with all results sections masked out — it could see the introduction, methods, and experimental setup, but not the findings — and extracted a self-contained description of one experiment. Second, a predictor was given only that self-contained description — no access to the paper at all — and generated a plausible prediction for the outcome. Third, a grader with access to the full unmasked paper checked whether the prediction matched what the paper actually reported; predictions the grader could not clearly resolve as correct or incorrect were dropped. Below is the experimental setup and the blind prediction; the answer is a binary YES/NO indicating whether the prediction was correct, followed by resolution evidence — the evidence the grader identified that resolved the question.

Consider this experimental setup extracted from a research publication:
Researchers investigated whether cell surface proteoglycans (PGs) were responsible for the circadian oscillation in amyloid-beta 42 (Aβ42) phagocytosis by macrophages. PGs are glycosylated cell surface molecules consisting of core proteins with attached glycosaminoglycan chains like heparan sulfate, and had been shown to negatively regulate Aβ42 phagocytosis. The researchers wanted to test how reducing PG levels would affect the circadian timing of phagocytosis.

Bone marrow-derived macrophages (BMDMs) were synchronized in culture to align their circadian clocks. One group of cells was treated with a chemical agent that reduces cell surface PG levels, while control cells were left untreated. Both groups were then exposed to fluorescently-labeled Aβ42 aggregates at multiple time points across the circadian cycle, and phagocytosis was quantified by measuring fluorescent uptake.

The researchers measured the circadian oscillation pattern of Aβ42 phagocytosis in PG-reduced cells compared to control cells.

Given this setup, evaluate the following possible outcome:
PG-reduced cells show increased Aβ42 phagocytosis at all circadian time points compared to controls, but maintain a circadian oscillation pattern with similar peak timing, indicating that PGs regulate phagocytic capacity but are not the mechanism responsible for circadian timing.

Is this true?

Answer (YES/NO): NO